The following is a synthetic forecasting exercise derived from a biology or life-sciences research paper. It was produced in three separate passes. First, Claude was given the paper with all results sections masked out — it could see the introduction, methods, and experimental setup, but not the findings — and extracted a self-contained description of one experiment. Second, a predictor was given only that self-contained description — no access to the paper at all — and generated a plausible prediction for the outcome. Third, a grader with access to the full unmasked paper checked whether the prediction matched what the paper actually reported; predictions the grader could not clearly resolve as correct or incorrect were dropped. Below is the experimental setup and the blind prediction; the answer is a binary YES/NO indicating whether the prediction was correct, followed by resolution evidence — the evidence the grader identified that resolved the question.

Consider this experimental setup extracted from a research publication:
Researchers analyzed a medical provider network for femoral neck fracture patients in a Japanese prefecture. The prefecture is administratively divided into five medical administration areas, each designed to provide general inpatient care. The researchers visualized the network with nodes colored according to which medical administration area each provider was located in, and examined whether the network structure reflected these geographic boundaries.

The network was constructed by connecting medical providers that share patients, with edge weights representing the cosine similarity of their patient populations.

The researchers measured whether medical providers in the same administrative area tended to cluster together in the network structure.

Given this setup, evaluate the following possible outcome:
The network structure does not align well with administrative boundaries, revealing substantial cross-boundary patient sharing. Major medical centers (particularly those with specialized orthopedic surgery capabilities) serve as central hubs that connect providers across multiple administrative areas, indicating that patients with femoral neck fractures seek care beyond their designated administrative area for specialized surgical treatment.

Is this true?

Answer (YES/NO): NO